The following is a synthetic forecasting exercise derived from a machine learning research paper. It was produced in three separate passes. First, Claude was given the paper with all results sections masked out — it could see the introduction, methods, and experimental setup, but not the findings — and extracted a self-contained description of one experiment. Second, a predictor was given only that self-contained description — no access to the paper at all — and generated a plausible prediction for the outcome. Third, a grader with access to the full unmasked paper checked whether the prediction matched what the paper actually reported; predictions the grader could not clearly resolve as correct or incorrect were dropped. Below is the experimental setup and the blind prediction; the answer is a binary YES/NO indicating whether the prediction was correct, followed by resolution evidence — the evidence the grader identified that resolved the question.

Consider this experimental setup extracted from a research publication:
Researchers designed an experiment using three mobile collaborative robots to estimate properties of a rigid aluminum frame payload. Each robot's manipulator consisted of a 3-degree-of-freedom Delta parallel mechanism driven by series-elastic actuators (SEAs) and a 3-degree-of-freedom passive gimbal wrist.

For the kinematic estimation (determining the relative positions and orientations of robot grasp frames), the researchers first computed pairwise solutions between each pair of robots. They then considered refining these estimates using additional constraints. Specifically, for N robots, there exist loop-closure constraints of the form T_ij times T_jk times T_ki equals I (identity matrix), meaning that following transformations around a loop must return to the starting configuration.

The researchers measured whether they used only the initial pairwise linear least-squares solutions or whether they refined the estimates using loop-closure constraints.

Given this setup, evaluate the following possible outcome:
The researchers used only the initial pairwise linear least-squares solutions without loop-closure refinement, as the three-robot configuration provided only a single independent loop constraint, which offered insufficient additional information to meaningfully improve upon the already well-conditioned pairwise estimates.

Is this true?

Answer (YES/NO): NO